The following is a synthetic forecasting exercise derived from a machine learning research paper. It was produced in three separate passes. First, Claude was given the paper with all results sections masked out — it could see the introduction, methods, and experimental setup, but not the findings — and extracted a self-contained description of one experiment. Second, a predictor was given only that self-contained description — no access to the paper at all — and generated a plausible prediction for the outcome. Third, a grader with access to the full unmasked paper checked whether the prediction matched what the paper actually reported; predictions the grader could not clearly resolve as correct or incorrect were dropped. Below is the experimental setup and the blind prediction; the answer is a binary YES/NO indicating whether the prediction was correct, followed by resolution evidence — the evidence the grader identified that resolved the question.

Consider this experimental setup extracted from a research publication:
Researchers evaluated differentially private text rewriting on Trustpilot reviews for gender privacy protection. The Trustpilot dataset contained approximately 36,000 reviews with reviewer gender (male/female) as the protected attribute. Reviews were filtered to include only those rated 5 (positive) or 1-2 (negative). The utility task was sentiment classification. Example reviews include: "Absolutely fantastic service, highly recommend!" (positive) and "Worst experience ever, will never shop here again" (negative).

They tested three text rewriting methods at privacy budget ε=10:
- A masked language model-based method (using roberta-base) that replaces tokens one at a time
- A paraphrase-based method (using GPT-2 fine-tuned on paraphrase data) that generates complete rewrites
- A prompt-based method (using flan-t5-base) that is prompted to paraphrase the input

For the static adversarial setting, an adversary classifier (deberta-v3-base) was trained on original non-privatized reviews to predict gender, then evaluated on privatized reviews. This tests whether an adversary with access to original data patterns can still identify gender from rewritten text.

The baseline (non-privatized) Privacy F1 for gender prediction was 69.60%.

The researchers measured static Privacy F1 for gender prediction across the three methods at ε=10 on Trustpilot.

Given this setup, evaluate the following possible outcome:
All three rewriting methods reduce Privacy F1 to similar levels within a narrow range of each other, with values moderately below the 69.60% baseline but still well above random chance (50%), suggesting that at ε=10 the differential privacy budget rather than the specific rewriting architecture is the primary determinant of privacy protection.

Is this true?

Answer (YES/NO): YES